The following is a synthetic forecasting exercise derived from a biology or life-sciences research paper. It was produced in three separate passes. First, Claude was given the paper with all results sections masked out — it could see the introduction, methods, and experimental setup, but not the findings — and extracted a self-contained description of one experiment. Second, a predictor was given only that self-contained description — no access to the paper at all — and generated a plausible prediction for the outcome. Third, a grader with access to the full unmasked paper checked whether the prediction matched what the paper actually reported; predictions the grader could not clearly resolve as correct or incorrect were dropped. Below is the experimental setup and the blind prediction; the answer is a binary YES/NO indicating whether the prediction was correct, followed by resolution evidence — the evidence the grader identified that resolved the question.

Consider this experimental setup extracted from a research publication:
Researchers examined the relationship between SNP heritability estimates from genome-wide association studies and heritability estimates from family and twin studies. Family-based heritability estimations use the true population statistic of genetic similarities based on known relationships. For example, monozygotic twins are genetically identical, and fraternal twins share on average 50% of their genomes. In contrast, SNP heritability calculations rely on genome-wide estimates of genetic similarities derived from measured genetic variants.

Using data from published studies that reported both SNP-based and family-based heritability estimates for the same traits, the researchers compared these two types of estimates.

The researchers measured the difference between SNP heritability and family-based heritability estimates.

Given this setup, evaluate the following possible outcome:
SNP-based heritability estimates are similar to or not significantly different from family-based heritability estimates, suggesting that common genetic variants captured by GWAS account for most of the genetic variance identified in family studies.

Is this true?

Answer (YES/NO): NO